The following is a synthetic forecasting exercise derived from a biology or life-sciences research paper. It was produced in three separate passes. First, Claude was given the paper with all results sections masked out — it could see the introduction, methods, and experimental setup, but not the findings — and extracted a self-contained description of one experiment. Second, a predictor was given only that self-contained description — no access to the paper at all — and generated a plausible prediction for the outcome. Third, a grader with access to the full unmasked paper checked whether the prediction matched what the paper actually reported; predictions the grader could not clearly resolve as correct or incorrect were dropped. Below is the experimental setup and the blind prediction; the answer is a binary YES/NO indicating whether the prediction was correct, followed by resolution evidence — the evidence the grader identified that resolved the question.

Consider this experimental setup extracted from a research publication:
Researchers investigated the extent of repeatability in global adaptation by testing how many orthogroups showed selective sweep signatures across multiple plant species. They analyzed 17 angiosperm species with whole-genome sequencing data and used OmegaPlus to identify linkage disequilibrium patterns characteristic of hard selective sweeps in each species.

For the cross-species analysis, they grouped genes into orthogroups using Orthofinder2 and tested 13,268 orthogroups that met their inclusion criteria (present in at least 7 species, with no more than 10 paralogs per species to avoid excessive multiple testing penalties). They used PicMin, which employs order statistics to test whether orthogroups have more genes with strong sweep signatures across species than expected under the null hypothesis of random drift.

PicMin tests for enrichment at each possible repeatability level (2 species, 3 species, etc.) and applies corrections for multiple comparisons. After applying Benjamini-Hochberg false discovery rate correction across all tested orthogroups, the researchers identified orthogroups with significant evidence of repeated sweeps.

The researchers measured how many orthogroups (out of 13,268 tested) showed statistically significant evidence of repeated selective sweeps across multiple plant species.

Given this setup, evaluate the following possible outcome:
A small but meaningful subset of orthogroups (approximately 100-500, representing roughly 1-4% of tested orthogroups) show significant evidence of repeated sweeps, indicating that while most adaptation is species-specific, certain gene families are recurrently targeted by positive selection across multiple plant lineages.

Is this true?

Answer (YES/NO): NO